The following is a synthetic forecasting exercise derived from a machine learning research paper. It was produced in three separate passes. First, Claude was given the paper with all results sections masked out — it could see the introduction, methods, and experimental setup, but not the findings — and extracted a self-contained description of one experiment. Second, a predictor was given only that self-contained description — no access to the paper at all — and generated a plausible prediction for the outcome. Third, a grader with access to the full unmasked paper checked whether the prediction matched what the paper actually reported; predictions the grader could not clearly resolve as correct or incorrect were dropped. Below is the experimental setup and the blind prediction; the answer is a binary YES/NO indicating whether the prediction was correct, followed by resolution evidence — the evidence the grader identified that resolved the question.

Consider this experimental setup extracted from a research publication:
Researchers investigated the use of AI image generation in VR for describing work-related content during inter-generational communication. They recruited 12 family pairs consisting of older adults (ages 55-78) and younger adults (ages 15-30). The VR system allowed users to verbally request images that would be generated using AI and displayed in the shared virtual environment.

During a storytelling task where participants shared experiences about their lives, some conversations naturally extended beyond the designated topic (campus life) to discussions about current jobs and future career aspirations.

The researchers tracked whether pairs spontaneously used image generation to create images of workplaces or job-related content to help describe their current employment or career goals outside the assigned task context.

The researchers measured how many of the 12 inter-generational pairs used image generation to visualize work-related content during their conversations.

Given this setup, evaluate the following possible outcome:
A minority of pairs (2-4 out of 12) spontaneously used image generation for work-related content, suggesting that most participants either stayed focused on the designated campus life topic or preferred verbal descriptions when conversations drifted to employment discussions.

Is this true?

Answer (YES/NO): YES